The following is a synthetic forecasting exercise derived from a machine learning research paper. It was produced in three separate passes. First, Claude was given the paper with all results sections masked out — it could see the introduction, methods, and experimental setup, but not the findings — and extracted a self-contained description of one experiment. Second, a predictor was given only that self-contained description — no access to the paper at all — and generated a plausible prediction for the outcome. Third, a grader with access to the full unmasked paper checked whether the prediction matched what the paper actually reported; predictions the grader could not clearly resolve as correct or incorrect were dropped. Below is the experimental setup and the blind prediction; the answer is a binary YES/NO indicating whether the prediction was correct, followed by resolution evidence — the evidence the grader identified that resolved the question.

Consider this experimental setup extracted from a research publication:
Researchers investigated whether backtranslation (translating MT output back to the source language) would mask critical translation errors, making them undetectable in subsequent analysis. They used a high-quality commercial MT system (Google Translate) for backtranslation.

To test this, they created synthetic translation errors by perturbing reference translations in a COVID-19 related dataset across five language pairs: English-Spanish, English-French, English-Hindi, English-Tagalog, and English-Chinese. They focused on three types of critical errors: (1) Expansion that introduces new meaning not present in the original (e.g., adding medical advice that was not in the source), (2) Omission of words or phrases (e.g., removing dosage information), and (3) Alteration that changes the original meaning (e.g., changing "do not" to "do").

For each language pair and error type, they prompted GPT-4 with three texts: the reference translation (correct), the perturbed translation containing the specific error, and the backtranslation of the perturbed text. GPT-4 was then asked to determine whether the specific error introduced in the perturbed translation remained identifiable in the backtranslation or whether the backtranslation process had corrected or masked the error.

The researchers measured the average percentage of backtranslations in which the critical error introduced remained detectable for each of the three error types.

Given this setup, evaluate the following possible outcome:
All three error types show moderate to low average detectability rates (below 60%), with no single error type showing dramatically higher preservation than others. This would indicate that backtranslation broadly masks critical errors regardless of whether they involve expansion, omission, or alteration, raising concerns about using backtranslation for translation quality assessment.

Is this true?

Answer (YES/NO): NO